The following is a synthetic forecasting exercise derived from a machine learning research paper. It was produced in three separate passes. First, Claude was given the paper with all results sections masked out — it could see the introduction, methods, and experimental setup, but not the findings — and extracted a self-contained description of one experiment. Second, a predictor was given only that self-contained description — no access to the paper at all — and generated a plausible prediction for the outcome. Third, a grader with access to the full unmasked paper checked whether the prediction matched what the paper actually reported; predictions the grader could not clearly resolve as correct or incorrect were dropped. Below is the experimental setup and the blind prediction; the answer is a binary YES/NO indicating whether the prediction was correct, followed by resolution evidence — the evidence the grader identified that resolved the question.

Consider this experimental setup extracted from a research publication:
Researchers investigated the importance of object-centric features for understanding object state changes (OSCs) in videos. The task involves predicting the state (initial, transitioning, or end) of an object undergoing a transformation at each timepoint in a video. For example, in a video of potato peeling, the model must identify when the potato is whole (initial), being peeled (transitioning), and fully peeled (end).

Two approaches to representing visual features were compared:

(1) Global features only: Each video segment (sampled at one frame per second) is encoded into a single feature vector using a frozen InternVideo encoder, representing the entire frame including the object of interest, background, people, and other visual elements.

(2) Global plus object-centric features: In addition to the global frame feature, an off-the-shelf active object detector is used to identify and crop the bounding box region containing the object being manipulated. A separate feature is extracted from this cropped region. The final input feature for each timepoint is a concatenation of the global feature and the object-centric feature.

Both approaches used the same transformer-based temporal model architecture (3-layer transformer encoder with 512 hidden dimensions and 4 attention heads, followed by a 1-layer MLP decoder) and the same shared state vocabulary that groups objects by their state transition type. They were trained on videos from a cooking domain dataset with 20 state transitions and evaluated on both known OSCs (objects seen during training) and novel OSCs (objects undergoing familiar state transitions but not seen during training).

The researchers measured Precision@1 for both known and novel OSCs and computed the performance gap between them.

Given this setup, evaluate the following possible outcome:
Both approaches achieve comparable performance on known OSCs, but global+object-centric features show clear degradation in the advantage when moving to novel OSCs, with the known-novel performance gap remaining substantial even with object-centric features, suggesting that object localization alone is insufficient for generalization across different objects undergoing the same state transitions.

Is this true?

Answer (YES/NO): NO